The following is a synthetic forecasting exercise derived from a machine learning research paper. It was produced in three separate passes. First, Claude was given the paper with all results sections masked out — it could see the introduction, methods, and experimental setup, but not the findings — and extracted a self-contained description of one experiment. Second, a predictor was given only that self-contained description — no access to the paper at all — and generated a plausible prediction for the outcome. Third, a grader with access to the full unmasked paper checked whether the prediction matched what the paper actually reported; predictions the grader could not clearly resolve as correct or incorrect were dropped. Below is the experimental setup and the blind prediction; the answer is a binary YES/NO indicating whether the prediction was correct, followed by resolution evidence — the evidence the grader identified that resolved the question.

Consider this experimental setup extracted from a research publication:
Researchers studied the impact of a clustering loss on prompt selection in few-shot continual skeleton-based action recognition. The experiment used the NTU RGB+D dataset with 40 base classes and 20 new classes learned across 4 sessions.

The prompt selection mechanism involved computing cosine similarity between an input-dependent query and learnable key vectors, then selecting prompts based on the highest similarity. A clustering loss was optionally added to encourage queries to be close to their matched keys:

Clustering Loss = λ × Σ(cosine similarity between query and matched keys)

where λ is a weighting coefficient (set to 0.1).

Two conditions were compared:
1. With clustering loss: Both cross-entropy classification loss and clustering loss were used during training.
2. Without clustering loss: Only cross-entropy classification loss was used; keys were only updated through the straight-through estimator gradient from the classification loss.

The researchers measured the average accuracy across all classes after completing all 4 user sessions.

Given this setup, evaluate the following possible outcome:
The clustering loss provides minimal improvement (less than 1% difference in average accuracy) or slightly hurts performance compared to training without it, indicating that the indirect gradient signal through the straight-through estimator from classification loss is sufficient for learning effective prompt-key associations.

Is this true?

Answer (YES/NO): NO